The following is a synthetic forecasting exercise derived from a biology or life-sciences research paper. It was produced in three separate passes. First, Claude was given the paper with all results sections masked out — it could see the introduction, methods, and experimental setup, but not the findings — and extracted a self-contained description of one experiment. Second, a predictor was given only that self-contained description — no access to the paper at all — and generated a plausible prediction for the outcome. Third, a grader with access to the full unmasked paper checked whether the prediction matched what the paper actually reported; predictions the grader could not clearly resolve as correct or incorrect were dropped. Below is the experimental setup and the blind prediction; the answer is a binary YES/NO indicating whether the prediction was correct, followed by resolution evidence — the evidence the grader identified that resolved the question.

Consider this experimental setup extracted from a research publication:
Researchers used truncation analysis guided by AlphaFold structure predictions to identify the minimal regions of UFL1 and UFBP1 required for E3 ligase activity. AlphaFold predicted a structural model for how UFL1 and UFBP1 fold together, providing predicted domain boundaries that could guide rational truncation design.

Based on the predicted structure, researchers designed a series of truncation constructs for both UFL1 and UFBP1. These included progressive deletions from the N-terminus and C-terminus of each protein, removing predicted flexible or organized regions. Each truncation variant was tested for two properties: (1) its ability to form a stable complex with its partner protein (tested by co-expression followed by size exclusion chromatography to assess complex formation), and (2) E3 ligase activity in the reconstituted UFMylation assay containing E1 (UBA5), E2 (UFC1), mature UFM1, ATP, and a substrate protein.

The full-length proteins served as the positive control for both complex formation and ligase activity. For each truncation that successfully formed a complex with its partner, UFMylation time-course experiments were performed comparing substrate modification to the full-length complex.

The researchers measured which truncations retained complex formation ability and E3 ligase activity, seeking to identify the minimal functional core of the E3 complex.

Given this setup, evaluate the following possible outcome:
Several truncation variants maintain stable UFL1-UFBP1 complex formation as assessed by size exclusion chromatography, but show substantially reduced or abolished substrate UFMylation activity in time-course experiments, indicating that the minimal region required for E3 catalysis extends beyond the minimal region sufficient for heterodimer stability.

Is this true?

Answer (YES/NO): YES